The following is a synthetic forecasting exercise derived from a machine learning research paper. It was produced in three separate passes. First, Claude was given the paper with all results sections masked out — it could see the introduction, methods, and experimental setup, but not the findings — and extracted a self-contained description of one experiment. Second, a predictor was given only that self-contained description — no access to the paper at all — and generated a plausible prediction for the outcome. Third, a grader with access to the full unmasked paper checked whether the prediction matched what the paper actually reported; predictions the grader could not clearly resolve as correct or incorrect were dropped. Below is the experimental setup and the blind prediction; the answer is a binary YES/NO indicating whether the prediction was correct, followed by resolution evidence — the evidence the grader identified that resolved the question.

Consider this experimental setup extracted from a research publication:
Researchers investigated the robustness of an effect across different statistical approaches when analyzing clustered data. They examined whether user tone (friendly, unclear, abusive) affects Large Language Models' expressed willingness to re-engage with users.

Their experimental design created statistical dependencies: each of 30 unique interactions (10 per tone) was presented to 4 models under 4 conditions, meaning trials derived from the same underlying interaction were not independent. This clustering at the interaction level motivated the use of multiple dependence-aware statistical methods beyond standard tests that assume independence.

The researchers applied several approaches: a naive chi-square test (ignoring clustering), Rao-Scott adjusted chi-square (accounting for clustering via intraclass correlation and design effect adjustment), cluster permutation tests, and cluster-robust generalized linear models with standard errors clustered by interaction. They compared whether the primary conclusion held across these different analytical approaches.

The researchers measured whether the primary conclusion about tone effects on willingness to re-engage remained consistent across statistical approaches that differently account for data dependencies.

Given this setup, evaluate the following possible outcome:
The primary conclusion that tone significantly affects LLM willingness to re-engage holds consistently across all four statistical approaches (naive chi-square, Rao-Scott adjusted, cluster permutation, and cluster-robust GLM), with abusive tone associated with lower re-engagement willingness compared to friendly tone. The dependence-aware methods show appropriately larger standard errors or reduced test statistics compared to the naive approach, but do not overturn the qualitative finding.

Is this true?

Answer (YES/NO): YES